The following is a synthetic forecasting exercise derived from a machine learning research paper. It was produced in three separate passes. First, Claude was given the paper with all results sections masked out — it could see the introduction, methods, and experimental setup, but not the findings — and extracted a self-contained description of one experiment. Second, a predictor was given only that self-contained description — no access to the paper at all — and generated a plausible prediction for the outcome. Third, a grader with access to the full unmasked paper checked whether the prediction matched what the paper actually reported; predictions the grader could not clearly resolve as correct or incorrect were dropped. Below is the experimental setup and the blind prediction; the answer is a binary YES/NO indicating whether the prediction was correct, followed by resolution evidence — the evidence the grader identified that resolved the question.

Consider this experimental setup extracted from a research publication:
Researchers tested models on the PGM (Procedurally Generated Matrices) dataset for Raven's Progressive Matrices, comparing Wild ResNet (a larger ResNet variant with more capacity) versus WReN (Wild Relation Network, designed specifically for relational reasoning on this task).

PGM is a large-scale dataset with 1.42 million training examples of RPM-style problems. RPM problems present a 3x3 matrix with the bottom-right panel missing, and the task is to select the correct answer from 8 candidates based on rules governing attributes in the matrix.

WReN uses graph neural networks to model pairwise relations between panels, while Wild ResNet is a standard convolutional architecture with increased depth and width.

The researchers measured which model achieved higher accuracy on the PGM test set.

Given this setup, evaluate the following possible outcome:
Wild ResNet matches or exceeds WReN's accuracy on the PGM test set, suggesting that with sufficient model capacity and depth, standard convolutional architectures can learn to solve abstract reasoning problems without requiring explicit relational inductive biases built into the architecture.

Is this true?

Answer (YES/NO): NO